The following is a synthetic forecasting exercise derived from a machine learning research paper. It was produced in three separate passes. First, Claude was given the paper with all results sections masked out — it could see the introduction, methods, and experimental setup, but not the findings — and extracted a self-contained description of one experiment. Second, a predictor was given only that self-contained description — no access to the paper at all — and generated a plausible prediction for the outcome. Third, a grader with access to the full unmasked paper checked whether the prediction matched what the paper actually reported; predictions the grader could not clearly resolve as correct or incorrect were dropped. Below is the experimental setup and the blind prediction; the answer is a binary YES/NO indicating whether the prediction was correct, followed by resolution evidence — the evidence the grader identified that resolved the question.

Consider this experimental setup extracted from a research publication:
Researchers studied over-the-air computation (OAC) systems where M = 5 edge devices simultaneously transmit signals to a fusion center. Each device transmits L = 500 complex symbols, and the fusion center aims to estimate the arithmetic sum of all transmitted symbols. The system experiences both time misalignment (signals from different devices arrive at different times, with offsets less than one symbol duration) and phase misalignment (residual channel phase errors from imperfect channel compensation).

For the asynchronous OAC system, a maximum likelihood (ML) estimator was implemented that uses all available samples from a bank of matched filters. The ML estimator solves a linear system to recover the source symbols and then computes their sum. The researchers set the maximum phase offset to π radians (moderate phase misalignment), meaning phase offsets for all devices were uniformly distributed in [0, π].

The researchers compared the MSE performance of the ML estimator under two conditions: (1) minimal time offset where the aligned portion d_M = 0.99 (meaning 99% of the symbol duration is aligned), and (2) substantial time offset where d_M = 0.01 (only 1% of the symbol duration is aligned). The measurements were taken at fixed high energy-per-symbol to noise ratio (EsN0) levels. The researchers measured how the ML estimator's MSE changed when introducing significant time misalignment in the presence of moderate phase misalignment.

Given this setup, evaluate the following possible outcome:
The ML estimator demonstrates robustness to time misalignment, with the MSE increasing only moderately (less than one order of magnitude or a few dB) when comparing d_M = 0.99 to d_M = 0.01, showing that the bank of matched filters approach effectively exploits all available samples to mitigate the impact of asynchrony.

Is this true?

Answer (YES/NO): NO